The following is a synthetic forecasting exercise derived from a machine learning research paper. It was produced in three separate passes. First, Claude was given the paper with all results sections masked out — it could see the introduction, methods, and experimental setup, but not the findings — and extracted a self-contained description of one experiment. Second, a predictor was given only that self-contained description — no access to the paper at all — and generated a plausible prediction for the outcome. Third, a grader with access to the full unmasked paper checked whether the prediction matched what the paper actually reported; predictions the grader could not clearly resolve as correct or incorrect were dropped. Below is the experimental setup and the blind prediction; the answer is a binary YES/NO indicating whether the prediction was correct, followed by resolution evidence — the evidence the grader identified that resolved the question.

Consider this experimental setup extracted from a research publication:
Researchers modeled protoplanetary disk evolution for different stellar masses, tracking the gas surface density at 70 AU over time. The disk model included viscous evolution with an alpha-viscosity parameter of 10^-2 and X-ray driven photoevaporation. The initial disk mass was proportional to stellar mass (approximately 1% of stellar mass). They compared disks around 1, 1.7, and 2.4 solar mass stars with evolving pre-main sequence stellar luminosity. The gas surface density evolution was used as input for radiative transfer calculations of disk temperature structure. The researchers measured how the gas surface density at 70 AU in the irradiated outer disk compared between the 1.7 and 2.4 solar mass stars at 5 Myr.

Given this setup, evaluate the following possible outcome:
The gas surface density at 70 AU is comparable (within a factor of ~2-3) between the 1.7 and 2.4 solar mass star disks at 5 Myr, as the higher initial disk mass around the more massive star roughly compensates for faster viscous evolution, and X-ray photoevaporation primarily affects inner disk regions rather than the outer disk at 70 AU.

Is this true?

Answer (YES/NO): YES